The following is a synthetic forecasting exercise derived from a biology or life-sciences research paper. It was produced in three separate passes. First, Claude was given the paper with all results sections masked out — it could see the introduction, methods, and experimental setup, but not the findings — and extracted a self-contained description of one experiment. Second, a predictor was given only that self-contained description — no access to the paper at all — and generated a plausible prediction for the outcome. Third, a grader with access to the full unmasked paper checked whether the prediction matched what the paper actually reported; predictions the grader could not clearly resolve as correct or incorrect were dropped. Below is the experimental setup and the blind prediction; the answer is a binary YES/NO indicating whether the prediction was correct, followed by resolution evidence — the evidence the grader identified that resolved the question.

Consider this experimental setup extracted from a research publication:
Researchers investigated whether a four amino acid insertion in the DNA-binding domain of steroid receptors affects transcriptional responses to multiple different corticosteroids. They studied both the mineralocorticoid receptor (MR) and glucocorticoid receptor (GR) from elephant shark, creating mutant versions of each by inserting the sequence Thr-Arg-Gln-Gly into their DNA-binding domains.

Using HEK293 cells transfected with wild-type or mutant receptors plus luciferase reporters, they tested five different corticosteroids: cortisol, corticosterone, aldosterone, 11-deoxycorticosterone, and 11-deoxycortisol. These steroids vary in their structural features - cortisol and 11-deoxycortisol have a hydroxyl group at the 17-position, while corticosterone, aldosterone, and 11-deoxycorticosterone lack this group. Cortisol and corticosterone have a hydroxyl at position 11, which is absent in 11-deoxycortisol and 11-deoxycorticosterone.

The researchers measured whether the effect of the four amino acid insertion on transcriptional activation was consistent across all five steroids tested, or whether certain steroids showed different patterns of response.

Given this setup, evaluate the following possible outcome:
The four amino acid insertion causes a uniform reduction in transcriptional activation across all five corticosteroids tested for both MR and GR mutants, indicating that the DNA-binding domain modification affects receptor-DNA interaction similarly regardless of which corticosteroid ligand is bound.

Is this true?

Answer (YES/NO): NO